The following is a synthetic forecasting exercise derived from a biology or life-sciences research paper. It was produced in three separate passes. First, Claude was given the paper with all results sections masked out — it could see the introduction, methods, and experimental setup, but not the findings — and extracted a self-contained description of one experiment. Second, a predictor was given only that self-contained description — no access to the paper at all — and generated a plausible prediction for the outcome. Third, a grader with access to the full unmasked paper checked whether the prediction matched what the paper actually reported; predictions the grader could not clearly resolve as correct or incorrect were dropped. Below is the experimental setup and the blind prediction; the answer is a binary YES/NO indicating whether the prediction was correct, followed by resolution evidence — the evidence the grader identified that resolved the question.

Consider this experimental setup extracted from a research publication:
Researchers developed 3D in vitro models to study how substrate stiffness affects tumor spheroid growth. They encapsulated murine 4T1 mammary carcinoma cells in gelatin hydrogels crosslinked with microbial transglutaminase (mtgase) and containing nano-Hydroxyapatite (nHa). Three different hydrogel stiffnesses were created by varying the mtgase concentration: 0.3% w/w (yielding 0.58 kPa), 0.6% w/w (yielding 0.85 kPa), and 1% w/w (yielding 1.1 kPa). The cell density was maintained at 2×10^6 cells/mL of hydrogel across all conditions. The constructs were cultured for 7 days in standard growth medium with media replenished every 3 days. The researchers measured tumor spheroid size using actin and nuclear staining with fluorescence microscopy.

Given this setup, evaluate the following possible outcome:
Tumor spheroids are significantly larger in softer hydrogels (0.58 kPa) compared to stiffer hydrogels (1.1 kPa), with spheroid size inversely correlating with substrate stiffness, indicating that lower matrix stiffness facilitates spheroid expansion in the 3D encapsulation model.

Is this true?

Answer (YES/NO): YES